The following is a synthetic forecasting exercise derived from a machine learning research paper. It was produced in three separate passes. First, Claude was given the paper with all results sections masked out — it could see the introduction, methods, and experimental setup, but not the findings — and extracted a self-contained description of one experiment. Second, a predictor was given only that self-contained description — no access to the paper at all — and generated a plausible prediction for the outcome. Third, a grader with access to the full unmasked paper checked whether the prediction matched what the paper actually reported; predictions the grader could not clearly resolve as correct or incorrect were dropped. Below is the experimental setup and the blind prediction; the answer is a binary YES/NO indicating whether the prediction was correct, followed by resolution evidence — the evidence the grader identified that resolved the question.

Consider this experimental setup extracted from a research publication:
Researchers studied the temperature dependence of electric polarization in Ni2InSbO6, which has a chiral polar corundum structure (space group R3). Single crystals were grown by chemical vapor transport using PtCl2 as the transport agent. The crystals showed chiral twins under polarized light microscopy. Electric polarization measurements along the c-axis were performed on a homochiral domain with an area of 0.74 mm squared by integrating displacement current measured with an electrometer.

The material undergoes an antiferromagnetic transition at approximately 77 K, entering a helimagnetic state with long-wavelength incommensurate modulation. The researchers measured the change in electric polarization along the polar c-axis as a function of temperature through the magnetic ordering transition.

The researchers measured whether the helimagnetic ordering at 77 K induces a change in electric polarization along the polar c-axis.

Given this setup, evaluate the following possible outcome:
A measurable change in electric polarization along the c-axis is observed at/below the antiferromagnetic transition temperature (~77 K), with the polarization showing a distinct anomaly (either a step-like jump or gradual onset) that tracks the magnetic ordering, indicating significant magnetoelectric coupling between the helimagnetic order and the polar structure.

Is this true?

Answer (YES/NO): YES